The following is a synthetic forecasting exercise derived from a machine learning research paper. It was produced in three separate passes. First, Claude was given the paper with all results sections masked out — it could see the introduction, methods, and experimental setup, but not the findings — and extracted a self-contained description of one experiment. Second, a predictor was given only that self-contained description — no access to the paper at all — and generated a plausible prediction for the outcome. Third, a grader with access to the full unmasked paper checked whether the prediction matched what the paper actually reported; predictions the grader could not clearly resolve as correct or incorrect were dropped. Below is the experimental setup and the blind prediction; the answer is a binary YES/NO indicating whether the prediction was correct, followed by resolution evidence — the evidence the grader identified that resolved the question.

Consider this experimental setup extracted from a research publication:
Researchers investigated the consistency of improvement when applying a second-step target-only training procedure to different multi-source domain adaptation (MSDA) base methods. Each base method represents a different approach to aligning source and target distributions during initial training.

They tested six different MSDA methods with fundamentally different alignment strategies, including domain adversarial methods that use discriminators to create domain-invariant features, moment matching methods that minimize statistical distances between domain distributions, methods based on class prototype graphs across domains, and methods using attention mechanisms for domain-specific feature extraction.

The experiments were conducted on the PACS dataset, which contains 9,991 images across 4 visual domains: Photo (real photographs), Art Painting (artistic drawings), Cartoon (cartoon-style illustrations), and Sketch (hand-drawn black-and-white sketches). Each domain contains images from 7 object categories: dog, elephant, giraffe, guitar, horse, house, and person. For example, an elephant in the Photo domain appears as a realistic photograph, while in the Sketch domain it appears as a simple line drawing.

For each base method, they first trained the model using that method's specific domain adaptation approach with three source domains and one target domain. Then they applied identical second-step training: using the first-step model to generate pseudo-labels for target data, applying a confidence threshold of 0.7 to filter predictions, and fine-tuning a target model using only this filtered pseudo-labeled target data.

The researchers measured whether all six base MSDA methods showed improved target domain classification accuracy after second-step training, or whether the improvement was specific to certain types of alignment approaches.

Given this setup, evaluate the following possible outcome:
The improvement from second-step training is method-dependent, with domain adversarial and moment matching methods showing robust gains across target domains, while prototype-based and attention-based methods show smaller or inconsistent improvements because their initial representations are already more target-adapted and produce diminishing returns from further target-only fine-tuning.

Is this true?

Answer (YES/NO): NO